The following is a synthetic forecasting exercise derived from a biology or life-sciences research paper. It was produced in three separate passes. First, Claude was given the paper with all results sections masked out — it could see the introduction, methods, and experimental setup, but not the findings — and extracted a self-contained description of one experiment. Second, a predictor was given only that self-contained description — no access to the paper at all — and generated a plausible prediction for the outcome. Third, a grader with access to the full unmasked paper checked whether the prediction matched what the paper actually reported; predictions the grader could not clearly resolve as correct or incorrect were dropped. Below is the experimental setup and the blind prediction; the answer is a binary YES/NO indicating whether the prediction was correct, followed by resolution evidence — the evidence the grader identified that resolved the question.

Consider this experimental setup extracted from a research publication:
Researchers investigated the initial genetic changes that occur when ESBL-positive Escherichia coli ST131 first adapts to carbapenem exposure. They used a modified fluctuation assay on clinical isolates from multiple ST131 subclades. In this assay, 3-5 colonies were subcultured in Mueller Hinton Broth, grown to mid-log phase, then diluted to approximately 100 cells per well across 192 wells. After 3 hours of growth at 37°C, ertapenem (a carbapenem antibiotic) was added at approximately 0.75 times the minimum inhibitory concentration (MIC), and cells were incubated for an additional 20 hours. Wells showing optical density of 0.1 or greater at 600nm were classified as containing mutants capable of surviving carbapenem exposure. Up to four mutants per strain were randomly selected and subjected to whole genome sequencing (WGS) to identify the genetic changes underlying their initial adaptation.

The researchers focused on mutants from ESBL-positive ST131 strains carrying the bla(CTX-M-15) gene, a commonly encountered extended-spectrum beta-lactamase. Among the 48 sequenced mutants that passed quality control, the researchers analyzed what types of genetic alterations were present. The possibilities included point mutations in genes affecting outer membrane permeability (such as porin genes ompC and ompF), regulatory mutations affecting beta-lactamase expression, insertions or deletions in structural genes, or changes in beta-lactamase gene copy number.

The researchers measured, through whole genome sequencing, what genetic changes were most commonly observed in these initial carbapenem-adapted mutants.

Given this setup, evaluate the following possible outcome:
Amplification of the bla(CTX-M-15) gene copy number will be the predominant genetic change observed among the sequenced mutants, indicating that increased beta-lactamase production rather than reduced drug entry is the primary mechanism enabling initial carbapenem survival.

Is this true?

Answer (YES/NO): YES